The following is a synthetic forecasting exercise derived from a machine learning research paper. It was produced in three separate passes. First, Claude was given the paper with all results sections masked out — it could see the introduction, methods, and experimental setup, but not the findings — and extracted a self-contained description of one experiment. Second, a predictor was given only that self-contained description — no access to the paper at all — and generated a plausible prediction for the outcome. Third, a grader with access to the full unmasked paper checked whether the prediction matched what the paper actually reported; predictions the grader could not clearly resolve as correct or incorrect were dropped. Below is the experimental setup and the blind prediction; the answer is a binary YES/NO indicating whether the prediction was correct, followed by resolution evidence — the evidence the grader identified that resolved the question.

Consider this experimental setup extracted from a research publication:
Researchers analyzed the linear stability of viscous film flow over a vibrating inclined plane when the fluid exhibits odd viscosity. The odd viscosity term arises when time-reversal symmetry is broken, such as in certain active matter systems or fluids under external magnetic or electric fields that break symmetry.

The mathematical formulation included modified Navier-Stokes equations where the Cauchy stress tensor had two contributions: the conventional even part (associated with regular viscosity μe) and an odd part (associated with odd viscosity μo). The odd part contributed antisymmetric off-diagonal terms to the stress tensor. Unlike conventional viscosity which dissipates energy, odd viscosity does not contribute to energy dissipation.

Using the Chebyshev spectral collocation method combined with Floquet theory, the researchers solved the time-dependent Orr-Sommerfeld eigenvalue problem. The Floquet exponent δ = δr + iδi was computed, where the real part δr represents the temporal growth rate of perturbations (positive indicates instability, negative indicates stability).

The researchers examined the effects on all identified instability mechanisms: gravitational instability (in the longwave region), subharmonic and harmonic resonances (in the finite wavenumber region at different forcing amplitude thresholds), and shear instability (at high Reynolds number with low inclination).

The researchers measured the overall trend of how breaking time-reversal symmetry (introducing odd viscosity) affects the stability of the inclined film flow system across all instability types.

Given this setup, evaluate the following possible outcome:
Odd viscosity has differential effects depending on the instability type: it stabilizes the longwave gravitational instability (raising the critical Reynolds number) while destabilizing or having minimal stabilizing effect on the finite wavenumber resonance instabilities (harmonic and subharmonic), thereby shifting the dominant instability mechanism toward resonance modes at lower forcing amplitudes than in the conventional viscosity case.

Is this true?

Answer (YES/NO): NO